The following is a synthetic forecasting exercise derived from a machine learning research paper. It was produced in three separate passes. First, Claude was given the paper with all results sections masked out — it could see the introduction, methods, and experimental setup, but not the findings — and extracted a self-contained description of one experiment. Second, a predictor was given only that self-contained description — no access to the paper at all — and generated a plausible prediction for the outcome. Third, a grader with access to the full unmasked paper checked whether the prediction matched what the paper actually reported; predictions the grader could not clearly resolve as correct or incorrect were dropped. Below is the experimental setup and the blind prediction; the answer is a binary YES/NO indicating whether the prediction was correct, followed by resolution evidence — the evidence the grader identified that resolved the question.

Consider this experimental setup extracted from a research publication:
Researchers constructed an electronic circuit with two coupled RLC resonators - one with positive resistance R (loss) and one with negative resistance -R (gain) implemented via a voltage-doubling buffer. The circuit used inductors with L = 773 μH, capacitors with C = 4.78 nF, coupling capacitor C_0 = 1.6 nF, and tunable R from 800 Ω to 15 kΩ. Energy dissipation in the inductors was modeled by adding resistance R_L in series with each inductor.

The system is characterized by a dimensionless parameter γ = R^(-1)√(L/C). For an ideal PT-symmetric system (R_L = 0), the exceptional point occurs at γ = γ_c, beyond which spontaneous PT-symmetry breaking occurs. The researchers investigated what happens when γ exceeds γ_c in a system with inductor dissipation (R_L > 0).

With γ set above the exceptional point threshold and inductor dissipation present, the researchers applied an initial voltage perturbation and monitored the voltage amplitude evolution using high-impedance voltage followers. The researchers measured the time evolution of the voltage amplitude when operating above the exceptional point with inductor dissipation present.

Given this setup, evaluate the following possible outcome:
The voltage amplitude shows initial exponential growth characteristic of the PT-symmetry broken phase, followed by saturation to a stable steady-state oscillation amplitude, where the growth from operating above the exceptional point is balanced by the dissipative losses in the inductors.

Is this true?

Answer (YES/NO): NO